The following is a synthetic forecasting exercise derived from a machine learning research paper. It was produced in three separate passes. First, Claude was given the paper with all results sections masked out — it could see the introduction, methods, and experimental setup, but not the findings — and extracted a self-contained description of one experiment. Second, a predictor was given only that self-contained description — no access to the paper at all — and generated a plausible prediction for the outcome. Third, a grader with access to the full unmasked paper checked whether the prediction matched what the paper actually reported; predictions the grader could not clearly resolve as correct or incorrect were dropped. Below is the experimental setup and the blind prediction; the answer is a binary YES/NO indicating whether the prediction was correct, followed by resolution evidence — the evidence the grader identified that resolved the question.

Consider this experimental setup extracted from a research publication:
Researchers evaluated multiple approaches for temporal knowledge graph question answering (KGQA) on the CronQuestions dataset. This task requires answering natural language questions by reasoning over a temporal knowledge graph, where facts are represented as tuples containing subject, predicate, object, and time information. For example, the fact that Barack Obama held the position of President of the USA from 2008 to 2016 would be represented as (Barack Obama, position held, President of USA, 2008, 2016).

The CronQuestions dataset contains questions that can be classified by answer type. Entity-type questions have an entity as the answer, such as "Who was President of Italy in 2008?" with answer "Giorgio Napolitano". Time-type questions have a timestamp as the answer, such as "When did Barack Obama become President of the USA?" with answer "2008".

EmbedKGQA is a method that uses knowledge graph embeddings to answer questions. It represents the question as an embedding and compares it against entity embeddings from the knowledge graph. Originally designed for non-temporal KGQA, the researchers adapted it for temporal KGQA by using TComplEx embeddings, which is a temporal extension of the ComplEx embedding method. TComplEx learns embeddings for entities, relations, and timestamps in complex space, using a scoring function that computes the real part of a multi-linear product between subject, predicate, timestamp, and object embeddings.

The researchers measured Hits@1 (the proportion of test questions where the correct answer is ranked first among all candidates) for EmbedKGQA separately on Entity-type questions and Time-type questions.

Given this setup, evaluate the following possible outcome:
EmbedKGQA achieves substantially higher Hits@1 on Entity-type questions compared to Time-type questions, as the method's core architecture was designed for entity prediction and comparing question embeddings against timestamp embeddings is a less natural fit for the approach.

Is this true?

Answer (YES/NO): YES